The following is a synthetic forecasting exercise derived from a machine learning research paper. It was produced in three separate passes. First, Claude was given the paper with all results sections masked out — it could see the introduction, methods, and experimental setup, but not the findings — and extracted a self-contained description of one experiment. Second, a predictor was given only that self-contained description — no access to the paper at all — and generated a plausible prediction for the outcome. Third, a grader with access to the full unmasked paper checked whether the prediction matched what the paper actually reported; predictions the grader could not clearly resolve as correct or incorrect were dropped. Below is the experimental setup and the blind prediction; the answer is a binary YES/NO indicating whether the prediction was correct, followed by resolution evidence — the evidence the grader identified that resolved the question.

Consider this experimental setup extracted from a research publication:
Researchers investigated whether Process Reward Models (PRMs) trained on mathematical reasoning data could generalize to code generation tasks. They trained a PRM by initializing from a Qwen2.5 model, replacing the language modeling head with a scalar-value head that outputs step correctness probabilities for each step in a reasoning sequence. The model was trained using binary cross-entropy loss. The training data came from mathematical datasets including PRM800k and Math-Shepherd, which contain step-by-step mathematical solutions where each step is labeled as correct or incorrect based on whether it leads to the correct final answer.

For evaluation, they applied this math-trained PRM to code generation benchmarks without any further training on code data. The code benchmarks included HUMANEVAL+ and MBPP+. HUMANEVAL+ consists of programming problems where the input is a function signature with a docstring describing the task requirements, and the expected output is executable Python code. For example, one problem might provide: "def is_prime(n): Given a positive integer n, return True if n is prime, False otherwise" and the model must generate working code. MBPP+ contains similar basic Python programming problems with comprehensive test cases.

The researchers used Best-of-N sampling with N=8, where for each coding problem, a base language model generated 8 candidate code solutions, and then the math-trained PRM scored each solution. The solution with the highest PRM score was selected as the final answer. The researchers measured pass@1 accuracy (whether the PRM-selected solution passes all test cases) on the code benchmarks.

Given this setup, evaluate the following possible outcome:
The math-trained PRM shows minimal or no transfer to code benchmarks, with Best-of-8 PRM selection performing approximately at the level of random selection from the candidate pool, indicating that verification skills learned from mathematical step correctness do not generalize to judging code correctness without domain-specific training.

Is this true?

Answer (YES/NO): NO